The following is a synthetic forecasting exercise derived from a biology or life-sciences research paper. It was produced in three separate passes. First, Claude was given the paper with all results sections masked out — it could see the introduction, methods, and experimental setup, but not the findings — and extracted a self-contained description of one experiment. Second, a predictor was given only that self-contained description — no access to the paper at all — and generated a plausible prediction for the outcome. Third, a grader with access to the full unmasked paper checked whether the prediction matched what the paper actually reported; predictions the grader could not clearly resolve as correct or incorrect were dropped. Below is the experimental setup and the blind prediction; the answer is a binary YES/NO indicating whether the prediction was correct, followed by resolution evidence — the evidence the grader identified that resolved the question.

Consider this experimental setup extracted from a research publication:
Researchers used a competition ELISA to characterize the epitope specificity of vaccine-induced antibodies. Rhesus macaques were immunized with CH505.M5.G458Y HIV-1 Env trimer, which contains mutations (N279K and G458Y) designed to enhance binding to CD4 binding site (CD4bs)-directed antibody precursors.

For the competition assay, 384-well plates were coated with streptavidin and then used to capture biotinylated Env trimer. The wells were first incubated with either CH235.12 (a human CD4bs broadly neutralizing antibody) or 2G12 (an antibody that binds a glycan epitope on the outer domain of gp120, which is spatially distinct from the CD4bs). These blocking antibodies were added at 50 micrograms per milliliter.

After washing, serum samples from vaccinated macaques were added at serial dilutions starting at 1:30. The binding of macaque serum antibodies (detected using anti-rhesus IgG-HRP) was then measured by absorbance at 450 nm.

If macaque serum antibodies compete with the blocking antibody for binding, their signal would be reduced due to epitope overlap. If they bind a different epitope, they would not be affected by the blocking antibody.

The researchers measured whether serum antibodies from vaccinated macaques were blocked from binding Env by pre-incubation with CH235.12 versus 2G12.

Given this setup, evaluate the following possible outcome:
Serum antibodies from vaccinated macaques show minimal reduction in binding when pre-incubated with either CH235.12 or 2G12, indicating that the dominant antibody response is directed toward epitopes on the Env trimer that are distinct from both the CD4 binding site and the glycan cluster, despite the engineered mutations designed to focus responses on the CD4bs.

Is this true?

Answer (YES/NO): NO